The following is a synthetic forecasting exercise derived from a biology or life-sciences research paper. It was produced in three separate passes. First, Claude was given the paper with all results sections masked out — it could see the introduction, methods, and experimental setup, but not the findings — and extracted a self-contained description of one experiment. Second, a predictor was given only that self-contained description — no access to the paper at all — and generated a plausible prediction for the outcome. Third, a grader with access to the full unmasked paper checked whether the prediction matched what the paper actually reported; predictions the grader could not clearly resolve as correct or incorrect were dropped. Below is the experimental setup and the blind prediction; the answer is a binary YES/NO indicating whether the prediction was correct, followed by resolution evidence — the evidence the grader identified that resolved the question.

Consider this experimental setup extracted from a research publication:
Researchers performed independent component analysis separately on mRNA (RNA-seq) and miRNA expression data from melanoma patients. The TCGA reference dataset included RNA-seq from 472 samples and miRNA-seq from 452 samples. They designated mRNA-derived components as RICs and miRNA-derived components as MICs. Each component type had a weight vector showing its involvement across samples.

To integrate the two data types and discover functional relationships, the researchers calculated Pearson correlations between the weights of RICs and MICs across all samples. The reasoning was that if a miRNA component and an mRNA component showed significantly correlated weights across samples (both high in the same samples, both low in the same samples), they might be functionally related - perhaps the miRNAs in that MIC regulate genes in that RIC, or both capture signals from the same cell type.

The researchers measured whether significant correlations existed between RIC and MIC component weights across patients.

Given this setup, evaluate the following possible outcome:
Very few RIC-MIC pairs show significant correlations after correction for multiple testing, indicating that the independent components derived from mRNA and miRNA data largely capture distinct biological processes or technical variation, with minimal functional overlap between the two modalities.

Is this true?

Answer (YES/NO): NO